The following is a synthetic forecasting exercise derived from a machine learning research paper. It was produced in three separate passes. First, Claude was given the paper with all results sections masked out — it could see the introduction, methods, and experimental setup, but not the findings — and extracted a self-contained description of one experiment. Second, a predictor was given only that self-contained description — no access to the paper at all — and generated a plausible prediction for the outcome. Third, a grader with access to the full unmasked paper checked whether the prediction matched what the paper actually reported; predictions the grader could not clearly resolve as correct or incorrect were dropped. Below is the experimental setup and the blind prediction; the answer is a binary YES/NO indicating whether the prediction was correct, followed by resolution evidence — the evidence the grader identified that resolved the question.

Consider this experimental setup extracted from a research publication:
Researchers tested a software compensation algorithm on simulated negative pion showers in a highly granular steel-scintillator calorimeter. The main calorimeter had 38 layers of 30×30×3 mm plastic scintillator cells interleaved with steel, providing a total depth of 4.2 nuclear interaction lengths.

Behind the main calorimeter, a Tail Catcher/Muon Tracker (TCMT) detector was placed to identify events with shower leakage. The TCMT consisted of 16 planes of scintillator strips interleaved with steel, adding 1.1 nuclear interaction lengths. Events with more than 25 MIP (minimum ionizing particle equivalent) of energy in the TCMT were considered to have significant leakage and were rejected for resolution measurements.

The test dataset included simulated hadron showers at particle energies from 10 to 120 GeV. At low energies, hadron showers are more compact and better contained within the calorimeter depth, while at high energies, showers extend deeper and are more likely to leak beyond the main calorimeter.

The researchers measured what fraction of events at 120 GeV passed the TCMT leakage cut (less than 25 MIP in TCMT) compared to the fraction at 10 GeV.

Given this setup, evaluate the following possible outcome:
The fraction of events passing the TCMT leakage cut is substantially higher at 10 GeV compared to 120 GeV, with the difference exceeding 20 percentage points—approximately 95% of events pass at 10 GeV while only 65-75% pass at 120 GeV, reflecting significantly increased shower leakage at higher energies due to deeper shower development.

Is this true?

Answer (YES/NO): NO